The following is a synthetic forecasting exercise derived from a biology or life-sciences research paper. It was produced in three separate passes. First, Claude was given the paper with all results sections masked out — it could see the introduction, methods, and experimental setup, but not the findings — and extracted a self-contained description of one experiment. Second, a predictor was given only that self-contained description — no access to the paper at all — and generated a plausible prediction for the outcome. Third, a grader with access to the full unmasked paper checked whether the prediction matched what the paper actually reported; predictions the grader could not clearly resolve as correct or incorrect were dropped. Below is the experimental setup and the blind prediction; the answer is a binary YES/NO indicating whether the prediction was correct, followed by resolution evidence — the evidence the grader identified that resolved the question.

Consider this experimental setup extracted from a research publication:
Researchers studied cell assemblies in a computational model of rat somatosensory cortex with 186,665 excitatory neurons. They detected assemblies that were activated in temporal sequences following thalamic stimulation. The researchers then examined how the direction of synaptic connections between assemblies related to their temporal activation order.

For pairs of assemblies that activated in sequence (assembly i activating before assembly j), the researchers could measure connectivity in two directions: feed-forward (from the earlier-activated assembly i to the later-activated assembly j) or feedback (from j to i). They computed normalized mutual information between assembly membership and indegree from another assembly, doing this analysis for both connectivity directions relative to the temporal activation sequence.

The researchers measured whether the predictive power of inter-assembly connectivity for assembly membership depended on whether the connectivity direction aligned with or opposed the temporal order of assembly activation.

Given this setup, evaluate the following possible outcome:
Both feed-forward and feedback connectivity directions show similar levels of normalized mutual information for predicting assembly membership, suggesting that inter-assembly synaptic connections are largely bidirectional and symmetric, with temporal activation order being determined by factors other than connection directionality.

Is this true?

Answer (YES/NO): NO